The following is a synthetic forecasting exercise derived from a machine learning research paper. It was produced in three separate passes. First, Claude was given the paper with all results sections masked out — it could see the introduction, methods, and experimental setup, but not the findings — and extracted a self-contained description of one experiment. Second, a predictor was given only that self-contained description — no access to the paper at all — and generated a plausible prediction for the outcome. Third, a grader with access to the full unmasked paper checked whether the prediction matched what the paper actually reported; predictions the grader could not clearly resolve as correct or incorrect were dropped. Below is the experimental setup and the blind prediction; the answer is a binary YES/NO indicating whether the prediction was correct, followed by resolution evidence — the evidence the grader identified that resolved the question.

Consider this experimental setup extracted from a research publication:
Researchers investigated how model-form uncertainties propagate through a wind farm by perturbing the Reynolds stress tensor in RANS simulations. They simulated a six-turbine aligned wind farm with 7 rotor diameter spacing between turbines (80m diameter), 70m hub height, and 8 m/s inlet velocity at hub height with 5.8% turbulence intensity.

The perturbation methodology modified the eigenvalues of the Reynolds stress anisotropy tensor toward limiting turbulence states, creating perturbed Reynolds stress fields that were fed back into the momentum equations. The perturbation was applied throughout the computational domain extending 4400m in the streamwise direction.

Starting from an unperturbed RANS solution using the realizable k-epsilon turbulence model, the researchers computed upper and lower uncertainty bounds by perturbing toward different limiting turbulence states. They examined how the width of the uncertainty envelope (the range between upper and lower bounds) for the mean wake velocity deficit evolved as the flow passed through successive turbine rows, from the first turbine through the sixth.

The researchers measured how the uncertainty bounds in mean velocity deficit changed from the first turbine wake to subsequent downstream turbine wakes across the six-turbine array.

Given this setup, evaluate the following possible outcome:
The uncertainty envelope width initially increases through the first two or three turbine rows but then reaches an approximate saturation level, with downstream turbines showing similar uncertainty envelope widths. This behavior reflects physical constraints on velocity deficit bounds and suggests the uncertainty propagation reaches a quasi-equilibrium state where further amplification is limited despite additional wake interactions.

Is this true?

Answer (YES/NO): YES